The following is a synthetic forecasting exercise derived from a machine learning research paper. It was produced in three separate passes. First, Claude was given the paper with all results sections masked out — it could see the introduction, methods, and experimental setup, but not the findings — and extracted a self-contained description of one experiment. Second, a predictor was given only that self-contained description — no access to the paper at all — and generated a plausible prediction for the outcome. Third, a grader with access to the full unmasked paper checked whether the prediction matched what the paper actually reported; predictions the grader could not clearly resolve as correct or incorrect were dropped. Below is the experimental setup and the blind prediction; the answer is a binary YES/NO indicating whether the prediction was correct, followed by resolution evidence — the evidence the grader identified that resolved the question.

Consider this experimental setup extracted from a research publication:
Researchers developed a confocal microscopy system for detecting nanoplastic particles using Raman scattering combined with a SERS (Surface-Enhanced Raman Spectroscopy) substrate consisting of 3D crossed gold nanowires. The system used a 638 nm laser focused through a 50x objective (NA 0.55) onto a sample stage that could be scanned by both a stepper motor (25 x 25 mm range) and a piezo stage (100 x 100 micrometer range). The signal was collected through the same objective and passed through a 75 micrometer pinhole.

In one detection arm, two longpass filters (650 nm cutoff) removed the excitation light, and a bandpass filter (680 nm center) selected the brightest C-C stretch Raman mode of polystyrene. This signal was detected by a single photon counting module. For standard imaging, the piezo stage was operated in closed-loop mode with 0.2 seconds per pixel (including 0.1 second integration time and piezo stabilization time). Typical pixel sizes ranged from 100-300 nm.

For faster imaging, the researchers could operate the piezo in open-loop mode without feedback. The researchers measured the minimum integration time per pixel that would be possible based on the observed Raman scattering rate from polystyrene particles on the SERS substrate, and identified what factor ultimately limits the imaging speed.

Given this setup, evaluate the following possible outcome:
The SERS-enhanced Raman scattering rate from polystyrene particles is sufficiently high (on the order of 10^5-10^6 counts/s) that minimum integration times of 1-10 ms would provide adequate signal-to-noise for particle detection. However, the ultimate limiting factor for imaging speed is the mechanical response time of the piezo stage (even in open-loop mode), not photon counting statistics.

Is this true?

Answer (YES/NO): NO